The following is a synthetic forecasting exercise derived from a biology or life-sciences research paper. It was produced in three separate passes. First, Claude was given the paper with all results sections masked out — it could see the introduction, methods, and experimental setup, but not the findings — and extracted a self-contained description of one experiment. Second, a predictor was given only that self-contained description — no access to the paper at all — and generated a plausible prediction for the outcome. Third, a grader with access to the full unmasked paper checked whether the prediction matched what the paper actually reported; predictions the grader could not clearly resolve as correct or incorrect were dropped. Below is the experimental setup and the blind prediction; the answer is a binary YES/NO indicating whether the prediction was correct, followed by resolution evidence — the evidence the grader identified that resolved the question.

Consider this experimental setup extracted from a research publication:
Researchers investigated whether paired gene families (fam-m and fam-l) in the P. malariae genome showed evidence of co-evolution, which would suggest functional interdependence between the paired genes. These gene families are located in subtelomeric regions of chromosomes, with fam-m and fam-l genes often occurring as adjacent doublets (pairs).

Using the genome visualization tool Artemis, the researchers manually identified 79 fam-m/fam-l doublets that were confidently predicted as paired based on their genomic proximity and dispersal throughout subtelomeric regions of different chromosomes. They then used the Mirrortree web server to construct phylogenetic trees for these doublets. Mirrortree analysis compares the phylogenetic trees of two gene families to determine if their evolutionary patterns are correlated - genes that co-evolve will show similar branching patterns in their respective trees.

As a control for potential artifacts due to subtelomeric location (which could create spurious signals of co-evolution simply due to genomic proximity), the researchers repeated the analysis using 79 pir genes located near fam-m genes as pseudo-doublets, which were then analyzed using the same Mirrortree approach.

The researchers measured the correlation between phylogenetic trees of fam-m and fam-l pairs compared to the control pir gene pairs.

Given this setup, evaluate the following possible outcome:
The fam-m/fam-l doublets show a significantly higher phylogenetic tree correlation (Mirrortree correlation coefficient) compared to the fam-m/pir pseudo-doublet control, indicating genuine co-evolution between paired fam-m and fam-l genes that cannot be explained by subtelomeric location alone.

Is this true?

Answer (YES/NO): YES